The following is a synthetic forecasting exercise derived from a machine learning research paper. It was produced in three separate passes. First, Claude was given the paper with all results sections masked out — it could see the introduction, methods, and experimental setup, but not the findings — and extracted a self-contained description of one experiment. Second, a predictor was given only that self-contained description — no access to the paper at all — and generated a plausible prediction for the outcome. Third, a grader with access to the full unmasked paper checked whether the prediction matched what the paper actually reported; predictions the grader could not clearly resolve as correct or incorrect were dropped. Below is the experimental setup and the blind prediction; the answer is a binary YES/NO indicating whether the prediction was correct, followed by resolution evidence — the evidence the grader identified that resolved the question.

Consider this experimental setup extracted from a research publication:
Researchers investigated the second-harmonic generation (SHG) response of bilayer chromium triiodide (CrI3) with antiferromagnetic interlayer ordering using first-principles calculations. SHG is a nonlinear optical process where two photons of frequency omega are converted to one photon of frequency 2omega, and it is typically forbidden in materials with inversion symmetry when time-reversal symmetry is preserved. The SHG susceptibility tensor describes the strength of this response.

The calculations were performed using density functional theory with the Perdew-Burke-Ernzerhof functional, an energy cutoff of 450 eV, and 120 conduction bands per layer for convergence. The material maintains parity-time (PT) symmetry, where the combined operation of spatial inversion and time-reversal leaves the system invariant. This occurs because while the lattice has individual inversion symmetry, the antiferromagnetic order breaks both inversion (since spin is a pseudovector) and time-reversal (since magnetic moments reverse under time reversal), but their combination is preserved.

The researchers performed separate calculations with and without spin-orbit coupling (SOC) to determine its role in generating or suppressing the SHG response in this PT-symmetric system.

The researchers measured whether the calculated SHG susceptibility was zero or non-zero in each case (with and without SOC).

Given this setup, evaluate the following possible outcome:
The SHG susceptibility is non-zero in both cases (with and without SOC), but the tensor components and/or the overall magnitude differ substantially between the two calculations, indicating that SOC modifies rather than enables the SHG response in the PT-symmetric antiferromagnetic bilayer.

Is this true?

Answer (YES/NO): NO